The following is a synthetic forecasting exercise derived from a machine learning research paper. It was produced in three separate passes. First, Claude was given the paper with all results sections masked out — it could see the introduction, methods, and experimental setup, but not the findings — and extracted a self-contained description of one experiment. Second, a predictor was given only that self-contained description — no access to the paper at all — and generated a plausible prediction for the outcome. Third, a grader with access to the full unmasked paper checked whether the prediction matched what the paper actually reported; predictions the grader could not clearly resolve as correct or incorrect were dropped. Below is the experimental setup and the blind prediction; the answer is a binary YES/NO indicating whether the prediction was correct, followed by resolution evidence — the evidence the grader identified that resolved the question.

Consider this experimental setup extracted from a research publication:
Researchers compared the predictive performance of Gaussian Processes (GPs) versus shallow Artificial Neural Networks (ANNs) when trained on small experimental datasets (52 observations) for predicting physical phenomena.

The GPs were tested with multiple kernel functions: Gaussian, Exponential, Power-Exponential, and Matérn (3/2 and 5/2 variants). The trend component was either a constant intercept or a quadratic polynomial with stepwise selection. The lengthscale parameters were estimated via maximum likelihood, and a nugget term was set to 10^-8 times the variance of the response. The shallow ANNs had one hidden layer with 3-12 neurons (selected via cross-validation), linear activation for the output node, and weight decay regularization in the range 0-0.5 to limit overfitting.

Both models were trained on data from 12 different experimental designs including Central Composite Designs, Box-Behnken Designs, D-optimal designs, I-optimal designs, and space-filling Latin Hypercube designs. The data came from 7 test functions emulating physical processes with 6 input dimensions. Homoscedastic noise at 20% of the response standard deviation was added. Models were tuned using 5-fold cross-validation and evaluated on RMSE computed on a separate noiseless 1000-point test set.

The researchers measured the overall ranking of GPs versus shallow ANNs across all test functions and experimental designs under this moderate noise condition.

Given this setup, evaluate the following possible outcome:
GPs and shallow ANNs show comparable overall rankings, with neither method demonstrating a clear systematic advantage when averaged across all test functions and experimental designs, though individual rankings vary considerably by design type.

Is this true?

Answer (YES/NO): NO